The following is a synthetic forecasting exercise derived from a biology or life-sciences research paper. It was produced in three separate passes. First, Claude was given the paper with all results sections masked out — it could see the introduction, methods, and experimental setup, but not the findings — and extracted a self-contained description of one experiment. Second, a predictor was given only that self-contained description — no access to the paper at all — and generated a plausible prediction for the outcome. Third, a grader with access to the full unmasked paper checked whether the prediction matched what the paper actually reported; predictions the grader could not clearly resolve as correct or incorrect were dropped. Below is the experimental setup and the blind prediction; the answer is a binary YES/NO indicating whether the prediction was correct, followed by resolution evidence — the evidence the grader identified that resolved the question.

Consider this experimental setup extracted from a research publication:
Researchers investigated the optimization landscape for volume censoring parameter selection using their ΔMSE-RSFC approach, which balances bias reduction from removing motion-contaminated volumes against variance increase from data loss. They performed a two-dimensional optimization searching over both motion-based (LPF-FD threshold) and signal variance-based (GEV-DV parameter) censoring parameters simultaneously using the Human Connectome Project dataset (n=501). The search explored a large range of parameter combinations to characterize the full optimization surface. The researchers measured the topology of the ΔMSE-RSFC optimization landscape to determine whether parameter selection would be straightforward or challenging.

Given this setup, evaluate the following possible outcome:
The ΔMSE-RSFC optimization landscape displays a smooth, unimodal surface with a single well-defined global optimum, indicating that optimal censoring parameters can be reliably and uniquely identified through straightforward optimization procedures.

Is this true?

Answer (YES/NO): NO